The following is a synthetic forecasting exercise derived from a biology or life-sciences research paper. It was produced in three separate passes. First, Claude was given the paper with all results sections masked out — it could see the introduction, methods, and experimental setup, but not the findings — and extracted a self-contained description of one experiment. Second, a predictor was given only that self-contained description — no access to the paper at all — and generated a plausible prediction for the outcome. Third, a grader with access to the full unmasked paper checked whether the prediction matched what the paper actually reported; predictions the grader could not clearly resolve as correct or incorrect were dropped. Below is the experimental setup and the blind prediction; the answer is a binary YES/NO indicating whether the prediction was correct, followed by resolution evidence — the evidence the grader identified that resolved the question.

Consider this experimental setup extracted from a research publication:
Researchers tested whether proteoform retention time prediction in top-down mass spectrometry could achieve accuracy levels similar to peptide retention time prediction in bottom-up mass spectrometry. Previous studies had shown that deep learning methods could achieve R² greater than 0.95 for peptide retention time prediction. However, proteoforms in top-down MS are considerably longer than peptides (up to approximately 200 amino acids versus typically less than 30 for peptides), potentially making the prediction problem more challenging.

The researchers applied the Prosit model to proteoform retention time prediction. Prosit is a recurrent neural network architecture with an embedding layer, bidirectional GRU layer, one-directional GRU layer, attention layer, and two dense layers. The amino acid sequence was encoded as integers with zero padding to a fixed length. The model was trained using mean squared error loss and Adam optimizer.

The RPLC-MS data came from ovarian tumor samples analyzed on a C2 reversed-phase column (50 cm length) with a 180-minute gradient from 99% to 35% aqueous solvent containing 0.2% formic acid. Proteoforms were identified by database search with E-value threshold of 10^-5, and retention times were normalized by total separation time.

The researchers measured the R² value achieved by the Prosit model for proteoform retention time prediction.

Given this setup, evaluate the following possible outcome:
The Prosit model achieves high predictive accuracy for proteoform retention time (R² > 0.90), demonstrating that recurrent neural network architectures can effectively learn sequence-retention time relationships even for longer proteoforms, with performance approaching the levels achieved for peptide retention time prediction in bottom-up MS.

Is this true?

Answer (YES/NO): YES